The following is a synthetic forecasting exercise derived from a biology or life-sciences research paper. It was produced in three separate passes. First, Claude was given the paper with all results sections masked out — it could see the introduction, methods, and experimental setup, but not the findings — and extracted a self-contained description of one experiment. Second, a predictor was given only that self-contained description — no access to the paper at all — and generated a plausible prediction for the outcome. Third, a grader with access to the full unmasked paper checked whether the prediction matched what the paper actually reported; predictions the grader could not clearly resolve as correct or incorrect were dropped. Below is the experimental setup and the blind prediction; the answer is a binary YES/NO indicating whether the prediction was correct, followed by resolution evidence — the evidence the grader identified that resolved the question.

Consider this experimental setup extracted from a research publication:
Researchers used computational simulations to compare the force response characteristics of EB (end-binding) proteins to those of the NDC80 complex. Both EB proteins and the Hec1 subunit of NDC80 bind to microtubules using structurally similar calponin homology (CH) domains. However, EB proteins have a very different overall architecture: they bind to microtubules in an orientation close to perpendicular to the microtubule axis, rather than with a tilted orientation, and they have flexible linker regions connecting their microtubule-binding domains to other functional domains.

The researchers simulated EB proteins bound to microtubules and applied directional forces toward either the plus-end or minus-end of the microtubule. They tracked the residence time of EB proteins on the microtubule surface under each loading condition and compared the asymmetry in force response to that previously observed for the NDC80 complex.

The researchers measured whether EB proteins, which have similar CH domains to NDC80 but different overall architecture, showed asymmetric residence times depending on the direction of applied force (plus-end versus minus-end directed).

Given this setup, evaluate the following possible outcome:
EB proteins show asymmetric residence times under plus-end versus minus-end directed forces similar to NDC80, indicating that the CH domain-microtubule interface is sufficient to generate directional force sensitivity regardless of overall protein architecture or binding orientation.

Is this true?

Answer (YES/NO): NO